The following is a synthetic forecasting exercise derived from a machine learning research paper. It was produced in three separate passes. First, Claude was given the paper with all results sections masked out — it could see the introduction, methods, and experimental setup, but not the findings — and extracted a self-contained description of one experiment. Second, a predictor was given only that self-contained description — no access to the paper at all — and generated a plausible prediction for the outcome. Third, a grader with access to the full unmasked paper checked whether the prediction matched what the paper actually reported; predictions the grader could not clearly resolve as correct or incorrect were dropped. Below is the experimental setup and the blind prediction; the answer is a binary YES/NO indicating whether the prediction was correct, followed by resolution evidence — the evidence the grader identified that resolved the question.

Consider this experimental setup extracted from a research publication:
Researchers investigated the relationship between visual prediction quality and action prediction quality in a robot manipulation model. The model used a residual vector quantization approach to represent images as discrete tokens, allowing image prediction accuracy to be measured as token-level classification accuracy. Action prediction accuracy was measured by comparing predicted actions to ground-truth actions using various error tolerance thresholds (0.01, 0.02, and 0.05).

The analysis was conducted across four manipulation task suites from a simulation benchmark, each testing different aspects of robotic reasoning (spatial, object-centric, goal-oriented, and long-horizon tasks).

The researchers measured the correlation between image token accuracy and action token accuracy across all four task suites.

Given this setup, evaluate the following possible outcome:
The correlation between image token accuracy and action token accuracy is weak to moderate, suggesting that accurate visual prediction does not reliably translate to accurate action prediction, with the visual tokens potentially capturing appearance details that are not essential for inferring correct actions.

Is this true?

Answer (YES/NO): NO